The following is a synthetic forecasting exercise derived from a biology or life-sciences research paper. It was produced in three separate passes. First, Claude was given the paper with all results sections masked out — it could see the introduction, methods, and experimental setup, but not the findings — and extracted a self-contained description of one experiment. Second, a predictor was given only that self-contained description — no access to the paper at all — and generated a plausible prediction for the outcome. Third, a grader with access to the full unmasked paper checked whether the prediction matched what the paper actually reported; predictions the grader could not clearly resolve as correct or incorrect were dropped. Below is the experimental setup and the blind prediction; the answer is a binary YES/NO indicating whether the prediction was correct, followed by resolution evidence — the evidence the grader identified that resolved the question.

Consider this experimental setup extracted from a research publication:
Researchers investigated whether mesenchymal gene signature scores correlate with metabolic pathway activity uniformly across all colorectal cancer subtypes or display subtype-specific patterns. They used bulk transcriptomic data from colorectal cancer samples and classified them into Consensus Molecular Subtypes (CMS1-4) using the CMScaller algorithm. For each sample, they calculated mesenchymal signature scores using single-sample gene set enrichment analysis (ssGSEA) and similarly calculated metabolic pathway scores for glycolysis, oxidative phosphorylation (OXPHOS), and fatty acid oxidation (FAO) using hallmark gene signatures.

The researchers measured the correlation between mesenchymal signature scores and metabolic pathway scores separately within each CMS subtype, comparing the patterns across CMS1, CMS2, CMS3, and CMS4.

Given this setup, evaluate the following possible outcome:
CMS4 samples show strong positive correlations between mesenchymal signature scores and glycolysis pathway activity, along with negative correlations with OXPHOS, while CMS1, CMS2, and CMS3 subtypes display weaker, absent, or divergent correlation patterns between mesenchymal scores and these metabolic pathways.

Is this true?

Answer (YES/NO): NO